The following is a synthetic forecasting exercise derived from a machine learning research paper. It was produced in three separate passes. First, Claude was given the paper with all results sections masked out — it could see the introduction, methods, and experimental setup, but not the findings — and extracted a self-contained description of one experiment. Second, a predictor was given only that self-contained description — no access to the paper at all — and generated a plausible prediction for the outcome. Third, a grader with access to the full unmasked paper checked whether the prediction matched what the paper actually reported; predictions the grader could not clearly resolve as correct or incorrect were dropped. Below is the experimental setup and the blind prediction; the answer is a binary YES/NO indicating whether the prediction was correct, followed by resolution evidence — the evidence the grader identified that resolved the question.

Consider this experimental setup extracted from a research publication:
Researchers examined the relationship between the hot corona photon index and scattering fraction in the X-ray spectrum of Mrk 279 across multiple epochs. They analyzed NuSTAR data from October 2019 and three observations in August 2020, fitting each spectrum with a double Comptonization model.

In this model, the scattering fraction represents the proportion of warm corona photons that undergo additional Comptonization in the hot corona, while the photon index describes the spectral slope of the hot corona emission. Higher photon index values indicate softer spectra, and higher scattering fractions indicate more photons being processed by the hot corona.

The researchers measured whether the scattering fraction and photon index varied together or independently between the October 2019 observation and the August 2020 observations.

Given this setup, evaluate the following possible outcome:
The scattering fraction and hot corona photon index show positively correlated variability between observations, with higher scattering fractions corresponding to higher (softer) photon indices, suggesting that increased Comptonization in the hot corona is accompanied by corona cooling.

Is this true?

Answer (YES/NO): YES